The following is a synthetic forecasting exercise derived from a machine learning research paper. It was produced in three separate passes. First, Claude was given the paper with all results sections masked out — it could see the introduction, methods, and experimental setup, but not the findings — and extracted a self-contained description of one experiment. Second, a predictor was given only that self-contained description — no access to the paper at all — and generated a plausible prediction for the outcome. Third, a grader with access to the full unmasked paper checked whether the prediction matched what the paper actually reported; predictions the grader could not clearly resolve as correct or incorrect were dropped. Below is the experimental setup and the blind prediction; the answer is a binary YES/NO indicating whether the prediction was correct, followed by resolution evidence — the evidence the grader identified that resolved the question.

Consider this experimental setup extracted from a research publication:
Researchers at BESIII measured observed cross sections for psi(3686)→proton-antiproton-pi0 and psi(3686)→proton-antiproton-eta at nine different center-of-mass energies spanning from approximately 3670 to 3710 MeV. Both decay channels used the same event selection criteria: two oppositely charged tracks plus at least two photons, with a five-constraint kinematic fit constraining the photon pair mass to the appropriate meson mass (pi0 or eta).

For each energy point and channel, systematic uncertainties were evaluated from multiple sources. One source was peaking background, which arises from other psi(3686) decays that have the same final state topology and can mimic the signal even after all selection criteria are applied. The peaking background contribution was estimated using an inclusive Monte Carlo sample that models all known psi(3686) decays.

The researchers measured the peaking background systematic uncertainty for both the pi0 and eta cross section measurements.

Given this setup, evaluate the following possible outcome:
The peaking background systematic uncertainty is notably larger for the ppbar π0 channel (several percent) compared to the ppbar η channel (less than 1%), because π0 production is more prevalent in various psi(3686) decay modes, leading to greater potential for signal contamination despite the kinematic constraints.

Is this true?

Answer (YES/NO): NO